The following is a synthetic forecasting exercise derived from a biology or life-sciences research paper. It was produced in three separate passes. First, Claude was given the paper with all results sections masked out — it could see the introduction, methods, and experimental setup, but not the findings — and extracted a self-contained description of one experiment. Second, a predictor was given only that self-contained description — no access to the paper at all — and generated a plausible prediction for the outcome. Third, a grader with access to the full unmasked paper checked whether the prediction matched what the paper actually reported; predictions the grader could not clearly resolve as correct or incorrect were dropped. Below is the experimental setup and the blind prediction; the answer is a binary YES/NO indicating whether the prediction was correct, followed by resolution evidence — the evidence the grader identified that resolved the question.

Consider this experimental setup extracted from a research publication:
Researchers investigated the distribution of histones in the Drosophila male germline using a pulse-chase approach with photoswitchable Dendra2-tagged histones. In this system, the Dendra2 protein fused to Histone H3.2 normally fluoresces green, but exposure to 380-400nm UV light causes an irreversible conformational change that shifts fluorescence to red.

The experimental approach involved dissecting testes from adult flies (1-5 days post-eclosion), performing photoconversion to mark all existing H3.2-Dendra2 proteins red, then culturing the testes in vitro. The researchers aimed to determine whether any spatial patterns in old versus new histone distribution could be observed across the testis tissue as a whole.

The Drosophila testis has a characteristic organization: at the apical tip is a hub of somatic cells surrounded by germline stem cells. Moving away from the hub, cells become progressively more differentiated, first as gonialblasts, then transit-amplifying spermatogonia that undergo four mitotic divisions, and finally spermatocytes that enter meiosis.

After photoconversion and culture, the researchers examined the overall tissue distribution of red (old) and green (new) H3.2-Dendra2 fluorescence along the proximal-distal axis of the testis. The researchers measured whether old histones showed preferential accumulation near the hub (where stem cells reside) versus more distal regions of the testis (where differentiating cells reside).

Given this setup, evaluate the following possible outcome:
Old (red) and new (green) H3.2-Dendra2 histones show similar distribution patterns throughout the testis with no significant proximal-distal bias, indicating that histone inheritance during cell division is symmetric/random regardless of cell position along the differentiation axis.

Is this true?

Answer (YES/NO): NO